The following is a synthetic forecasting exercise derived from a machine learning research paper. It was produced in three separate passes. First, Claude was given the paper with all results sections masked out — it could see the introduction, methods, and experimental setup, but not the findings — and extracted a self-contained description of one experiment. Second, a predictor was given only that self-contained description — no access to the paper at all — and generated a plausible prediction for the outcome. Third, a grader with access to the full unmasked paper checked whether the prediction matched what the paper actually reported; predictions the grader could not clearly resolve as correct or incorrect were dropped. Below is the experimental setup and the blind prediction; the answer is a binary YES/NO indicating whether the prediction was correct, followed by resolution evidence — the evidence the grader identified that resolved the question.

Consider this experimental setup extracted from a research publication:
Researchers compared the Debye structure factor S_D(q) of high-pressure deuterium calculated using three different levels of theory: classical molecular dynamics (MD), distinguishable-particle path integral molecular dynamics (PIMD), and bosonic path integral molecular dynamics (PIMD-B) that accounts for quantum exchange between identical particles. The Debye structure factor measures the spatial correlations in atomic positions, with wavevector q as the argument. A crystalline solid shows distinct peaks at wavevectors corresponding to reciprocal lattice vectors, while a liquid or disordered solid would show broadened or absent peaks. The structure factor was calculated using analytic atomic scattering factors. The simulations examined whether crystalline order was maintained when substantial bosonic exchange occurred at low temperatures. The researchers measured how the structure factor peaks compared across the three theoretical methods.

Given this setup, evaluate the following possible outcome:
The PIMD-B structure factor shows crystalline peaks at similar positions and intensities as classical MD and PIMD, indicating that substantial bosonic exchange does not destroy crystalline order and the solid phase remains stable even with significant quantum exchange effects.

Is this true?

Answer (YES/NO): YES